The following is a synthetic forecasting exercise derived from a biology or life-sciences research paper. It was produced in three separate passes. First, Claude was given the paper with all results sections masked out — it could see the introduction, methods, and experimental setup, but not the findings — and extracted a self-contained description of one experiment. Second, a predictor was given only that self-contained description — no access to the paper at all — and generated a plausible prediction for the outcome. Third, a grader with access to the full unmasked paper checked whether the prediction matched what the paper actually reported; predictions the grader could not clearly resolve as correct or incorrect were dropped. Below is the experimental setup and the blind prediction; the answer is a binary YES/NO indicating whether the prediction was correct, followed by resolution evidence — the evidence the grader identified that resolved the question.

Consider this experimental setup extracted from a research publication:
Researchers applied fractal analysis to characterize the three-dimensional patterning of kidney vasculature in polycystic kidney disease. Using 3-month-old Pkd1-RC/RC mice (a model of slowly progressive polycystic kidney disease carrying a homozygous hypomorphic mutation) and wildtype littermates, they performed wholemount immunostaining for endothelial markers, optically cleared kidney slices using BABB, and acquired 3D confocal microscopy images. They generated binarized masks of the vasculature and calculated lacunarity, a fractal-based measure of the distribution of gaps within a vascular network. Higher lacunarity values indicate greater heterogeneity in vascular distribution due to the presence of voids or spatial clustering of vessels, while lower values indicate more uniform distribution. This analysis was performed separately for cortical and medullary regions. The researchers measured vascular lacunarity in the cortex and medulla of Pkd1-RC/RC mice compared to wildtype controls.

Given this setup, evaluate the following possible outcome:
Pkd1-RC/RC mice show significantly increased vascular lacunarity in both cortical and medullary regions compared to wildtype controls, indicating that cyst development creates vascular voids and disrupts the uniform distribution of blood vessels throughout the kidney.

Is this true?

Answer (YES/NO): NO